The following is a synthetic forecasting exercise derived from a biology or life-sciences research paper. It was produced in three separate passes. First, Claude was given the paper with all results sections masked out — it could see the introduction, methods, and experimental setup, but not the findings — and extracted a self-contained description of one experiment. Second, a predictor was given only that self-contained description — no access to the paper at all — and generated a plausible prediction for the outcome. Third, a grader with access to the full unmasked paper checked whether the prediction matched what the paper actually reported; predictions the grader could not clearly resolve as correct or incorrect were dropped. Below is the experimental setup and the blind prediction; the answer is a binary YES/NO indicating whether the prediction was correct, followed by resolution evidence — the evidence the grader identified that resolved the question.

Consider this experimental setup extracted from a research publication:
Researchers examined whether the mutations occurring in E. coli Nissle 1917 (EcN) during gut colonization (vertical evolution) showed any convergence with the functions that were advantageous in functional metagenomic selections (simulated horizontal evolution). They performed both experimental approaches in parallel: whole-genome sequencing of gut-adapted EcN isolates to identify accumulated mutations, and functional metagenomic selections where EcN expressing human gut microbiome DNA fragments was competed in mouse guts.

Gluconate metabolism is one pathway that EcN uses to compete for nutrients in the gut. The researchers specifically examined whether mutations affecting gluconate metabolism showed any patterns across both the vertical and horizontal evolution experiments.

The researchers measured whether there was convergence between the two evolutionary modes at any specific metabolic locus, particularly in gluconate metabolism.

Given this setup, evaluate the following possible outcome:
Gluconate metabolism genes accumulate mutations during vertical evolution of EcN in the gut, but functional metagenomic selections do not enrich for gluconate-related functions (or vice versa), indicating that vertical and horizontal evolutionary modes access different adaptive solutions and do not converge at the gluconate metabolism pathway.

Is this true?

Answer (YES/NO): NO